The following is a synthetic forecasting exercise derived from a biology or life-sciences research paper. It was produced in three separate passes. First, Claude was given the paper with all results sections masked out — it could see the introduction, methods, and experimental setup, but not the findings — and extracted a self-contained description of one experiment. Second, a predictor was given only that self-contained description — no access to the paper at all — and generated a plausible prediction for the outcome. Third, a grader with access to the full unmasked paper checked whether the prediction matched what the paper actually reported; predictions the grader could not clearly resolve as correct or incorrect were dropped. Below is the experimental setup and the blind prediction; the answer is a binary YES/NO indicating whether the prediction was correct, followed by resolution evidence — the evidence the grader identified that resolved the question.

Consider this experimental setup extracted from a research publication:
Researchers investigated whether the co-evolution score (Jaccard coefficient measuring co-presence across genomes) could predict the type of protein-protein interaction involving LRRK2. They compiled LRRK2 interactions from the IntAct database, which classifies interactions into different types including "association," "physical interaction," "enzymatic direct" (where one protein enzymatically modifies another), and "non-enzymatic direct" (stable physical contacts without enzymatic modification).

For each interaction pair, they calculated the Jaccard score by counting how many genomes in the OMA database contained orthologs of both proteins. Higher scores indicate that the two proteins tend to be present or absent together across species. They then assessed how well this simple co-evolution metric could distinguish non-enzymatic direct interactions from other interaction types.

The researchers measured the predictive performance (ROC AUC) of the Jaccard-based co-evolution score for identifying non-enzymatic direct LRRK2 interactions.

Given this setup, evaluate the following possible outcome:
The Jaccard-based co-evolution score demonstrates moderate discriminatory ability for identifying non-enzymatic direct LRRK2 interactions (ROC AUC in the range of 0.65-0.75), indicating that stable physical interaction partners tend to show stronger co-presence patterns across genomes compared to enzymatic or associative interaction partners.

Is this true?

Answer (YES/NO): YES